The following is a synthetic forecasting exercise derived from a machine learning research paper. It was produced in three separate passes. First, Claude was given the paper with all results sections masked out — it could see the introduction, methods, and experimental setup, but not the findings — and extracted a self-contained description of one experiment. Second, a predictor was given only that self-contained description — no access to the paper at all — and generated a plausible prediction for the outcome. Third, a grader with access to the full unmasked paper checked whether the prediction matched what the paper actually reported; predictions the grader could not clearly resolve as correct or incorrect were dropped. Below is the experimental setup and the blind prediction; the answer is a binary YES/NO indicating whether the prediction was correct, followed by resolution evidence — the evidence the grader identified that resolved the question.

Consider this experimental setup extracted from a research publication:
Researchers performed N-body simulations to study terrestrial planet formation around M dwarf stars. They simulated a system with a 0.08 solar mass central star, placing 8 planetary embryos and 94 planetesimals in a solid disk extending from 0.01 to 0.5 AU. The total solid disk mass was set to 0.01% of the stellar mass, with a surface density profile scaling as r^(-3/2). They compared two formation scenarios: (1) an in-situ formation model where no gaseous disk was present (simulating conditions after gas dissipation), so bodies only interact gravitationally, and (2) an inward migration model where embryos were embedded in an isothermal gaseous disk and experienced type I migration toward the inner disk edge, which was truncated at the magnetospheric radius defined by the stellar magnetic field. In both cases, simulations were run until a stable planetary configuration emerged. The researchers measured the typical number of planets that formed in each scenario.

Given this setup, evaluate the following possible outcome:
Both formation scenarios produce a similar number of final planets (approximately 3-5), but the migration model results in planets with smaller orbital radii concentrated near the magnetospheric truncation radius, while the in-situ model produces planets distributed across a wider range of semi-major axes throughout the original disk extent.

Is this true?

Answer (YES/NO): NO